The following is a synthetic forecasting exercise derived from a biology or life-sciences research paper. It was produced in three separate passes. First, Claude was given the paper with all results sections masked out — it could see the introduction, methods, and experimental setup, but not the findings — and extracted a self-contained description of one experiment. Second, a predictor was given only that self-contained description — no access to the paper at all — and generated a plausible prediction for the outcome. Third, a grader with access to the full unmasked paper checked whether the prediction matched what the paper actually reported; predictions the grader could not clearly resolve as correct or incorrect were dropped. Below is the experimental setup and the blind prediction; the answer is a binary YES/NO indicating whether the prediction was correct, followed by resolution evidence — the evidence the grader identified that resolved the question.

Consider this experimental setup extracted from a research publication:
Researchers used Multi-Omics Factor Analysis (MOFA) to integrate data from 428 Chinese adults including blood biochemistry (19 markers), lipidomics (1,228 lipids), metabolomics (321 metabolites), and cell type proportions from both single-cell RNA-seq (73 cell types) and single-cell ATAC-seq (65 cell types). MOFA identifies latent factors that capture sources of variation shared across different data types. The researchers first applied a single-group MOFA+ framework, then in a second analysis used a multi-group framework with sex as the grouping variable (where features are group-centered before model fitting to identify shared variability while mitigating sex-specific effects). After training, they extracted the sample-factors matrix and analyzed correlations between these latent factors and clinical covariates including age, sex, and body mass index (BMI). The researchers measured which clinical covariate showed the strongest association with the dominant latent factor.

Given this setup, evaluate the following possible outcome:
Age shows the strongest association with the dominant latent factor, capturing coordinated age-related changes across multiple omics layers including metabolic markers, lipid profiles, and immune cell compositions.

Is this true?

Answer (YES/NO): NO